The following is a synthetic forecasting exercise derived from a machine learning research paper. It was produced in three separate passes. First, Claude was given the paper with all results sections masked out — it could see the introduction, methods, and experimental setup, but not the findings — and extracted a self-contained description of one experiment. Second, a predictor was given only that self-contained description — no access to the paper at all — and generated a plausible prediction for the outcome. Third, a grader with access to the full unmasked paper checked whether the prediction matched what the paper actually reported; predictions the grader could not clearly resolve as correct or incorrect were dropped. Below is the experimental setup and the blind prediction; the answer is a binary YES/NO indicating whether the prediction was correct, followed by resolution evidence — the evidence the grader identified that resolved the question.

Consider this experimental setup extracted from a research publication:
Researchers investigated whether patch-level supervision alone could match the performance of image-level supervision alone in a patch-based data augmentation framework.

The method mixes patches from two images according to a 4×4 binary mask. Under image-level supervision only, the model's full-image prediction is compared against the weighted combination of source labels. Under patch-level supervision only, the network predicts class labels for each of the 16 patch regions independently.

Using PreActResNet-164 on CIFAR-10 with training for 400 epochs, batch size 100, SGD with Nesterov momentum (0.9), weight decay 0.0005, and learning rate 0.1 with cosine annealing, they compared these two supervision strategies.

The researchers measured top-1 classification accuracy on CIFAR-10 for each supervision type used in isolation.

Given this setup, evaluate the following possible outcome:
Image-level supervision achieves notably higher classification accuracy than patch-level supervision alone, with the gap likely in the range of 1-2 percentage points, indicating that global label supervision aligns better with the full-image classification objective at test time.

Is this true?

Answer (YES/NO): NO